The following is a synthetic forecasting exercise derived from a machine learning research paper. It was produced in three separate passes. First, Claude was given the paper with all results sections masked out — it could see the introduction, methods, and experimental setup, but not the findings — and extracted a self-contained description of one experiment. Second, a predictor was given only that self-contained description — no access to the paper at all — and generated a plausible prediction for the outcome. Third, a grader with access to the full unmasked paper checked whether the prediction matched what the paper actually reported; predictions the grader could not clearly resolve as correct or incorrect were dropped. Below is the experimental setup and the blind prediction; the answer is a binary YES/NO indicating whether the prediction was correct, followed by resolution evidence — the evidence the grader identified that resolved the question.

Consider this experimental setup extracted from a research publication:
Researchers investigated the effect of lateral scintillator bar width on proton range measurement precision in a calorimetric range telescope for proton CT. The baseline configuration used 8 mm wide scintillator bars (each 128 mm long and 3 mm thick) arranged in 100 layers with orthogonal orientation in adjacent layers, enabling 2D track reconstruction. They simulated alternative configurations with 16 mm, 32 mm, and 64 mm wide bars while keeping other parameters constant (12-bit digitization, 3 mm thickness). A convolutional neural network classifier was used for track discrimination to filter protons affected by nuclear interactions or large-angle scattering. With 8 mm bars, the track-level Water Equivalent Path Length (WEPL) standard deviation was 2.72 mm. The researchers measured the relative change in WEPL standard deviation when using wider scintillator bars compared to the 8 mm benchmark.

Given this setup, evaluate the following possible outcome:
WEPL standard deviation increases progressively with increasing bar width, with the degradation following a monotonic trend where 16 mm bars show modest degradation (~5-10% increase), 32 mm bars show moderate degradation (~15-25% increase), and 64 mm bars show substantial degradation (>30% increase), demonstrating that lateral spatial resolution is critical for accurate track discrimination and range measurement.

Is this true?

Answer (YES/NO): NO